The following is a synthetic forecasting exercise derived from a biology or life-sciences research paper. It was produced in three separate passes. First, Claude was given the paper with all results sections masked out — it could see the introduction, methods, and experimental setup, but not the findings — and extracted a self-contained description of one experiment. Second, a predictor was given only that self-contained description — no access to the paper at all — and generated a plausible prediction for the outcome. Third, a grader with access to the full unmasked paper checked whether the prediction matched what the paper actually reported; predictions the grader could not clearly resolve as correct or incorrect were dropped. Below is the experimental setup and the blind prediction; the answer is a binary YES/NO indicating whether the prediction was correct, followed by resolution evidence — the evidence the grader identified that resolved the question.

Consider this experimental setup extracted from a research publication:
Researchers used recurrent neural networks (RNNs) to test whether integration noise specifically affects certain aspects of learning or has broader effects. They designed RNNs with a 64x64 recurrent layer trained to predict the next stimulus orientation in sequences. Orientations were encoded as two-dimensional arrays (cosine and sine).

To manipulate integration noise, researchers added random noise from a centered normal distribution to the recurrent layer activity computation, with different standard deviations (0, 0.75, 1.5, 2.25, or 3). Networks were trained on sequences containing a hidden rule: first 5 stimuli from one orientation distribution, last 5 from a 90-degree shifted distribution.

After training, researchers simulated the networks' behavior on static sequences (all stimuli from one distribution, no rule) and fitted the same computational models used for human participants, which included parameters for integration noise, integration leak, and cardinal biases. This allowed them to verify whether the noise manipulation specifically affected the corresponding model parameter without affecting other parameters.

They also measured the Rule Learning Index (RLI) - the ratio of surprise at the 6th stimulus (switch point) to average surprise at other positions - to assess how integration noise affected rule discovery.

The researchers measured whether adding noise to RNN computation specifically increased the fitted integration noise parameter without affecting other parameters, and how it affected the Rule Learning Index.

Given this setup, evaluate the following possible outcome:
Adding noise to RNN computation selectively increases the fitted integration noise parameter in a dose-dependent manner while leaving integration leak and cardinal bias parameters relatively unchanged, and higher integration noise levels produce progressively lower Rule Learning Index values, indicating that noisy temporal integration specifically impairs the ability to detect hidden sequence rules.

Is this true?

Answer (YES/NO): NO